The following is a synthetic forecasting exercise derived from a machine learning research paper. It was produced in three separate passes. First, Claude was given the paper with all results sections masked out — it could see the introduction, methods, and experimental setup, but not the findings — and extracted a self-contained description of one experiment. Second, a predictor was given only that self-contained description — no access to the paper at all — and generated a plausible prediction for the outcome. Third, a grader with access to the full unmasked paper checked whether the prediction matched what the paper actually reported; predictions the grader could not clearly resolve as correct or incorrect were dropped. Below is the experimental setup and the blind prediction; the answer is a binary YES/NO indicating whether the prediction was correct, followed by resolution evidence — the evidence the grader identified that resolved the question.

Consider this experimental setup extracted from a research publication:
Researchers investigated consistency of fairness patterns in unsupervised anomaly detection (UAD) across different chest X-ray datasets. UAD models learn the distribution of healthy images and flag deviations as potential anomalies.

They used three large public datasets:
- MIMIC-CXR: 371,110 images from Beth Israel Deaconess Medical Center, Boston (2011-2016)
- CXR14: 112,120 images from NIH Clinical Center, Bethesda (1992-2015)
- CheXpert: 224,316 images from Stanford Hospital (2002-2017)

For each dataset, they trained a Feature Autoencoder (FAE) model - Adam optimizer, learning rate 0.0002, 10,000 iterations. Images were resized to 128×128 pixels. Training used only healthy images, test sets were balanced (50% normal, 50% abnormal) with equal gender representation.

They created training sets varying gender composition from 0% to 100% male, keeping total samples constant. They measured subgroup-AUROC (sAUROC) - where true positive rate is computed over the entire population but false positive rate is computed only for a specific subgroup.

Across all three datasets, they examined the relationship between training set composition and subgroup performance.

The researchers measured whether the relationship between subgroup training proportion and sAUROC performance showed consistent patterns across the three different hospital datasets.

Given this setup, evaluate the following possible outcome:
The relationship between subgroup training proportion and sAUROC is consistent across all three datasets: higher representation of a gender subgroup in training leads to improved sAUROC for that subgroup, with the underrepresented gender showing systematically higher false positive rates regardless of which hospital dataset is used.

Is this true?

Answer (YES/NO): YES